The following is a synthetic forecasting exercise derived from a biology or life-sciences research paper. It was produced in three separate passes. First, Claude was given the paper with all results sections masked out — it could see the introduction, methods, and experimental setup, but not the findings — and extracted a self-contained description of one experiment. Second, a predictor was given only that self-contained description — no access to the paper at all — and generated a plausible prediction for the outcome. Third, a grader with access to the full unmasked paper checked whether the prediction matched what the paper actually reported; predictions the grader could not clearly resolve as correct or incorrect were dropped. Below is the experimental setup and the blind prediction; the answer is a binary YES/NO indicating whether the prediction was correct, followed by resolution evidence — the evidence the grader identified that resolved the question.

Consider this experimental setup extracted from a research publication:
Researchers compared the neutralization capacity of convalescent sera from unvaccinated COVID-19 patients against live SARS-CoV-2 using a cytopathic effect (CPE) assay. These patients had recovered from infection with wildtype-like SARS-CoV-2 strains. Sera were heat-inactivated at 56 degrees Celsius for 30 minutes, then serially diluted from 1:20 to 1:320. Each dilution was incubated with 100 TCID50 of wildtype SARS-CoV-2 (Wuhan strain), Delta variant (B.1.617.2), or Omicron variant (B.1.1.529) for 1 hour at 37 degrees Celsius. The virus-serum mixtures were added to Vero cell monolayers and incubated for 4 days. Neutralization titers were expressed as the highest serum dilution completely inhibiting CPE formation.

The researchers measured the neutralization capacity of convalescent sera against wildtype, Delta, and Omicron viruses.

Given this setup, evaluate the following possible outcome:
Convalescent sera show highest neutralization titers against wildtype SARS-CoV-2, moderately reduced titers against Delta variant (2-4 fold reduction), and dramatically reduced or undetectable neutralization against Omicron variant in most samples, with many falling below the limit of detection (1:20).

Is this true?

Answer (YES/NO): NO